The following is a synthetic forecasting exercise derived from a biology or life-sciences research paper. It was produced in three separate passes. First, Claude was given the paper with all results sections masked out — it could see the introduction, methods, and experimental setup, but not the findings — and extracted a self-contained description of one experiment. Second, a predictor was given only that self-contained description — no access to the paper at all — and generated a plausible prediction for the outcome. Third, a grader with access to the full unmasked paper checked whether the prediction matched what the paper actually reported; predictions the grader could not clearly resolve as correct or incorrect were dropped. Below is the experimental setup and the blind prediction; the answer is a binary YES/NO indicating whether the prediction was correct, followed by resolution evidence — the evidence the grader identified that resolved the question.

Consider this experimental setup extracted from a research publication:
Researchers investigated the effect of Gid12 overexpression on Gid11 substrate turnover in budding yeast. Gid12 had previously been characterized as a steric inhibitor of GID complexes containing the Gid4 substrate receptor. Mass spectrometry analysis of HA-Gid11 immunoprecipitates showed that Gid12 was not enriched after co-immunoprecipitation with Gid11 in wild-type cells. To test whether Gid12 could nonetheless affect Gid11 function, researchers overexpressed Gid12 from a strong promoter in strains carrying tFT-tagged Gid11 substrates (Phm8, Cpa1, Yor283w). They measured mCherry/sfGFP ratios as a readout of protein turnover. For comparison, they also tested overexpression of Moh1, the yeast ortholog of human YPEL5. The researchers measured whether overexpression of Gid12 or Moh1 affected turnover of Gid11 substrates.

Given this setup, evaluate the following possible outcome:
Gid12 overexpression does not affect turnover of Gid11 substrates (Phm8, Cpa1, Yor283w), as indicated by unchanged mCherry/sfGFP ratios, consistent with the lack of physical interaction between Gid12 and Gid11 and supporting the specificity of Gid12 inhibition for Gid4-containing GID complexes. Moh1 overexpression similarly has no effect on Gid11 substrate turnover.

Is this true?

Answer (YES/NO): NO